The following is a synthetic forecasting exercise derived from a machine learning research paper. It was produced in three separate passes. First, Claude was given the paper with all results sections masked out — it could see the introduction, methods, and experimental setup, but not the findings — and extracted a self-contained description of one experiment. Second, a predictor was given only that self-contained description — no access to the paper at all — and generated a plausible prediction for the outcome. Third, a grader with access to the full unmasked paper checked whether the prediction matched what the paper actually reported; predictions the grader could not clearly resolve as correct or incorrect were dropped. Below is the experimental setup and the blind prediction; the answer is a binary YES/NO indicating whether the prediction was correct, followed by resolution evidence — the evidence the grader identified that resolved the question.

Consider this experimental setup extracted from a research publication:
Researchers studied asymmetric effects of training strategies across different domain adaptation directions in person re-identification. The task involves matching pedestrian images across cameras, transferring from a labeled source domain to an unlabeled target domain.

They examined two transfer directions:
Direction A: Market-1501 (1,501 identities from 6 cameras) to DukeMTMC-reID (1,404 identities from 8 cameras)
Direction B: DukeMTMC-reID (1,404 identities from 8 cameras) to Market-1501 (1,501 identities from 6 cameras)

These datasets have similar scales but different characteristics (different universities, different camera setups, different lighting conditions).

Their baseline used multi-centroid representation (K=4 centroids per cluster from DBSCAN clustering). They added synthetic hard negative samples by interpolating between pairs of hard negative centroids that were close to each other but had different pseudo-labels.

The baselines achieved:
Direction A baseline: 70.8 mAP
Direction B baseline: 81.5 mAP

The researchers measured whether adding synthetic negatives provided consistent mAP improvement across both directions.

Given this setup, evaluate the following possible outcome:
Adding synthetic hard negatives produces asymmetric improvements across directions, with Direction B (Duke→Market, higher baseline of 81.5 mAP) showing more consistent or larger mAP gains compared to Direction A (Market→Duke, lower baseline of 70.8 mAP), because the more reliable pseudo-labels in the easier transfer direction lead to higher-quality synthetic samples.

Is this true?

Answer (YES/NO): YES